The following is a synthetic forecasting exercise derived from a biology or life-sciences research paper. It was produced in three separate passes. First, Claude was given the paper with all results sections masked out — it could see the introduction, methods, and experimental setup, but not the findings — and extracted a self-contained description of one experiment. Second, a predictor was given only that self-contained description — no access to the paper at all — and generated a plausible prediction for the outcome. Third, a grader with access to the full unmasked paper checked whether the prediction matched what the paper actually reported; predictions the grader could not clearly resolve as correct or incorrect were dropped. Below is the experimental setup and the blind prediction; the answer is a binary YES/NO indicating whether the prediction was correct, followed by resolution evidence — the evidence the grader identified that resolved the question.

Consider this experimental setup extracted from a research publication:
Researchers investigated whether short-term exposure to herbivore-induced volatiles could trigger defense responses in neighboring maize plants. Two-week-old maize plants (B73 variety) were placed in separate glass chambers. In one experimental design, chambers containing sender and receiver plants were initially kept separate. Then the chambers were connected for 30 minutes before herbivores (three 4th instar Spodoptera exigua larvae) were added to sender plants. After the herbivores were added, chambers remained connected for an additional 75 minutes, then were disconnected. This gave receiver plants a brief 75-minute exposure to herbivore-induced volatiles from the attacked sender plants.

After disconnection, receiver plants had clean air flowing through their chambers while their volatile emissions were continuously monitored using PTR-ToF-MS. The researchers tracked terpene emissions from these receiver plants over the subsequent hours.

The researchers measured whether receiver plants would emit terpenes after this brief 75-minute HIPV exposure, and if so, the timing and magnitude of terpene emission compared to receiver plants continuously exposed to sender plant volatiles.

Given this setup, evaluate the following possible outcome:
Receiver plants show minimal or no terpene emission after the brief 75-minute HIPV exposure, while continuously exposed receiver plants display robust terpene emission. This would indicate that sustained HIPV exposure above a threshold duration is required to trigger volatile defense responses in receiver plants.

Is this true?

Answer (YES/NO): NO